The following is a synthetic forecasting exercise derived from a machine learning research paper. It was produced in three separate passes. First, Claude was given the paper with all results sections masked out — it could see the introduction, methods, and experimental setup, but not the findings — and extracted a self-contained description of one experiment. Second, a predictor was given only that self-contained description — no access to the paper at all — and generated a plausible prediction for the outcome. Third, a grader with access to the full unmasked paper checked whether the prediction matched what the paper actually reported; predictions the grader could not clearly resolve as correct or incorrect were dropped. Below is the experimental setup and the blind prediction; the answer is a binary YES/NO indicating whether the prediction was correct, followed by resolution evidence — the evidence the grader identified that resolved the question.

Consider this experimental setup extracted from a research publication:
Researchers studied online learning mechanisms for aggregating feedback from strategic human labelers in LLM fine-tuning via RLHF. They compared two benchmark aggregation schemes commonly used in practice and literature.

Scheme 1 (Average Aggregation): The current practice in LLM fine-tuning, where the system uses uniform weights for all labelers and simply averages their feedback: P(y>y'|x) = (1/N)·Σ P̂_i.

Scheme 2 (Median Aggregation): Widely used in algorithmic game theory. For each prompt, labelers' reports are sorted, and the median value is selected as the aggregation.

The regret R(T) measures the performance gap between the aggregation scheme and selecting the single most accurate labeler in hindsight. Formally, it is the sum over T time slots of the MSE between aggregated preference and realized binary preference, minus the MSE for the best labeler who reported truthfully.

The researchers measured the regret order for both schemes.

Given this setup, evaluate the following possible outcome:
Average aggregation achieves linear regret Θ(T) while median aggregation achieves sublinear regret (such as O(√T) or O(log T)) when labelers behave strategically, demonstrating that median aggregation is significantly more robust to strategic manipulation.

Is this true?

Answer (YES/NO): NO